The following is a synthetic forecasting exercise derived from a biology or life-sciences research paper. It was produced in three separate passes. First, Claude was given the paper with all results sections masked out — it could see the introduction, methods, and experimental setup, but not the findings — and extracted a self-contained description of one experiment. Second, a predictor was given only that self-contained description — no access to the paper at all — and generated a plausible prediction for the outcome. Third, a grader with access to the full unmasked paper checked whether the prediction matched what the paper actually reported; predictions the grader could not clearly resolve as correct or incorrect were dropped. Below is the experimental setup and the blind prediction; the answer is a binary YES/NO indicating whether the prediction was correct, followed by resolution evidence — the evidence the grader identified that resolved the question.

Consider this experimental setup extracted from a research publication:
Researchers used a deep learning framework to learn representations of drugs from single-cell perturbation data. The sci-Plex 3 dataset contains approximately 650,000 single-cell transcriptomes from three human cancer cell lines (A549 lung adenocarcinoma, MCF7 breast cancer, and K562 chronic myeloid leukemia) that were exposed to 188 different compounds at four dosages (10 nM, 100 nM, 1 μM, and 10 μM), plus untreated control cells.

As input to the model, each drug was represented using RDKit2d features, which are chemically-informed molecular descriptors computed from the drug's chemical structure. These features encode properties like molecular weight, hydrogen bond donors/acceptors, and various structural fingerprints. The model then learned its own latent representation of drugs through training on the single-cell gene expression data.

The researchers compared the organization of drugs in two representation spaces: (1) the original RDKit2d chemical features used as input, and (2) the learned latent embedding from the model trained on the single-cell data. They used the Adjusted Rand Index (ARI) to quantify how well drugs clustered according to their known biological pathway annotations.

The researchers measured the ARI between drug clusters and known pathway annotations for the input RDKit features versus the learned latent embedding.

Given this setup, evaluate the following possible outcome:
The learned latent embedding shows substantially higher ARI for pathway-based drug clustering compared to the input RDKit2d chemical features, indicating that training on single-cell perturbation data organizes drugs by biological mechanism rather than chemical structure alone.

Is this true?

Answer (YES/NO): YES